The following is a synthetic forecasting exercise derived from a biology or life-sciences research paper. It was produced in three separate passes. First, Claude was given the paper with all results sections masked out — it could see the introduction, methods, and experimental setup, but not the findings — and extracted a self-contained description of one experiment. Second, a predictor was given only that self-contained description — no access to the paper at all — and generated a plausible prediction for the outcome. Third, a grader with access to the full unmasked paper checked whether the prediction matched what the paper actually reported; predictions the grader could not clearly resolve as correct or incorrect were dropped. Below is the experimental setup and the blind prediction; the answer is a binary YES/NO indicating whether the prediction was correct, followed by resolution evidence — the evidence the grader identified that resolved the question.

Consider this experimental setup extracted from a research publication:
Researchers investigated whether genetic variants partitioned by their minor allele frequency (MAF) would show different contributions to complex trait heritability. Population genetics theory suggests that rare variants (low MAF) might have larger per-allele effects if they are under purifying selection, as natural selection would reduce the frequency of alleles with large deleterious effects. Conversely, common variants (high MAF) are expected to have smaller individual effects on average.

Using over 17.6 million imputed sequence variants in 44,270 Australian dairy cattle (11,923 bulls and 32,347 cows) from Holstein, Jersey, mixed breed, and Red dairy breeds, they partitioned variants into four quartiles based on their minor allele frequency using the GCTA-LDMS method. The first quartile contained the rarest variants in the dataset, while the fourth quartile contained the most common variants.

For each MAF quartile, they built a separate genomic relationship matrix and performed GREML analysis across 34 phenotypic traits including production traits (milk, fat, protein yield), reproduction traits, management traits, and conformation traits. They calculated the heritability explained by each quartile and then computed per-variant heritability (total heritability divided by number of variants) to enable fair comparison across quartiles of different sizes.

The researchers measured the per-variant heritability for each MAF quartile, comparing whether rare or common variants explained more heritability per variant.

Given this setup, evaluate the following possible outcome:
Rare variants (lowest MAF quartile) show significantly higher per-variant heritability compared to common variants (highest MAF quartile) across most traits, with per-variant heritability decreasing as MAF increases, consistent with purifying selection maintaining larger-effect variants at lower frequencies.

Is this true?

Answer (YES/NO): NO